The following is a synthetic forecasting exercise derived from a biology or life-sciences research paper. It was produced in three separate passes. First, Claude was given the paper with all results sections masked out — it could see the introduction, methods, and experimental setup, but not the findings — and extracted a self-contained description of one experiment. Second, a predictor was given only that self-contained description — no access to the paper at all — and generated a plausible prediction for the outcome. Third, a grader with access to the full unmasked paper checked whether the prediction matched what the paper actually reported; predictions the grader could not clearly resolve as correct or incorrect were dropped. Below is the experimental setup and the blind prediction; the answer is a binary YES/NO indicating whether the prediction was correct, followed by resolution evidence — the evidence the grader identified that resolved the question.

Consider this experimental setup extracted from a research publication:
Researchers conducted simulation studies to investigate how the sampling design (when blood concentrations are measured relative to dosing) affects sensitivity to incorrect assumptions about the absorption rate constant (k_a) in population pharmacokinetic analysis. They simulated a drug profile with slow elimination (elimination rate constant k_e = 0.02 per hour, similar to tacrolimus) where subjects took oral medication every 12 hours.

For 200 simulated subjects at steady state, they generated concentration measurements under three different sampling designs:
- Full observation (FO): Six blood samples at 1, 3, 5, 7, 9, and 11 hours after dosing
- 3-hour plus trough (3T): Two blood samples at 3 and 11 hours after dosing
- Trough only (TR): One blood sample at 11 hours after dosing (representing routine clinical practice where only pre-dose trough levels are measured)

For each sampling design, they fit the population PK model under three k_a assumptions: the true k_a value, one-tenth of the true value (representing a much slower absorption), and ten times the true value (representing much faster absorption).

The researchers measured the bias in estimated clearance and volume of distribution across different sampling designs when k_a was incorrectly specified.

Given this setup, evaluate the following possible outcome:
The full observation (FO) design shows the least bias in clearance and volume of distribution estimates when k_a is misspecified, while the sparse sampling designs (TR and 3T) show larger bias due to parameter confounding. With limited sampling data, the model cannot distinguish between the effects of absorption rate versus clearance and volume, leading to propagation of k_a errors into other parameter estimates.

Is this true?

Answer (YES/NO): NO